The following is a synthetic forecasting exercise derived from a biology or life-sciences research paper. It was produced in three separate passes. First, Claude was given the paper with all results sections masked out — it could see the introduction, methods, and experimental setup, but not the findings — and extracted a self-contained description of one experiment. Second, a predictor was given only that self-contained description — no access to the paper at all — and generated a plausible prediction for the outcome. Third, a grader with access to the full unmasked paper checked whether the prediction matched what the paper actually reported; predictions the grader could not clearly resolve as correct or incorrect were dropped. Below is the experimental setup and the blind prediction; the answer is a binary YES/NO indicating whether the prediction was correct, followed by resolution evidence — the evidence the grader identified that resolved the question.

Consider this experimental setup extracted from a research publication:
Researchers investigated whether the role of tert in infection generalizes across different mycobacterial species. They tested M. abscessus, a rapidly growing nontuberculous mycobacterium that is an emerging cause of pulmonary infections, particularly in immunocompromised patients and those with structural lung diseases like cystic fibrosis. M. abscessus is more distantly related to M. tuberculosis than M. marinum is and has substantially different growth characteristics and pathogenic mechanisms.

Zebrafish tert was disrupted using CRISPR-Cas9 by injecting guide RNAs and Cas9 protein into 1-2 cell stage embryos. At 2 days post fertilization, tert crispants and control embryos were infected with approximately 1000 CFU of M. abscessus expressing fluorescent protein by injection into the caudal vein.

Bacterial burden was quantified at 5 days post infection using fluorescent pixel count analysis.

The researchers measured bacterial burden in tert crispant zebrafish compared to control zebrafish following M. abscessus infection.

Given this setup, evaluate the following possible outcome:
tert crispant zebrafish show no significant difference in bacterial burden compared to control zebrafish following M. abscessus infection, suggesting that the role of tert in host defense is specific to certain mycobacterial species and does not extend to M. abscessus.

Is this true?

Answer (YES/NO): NO